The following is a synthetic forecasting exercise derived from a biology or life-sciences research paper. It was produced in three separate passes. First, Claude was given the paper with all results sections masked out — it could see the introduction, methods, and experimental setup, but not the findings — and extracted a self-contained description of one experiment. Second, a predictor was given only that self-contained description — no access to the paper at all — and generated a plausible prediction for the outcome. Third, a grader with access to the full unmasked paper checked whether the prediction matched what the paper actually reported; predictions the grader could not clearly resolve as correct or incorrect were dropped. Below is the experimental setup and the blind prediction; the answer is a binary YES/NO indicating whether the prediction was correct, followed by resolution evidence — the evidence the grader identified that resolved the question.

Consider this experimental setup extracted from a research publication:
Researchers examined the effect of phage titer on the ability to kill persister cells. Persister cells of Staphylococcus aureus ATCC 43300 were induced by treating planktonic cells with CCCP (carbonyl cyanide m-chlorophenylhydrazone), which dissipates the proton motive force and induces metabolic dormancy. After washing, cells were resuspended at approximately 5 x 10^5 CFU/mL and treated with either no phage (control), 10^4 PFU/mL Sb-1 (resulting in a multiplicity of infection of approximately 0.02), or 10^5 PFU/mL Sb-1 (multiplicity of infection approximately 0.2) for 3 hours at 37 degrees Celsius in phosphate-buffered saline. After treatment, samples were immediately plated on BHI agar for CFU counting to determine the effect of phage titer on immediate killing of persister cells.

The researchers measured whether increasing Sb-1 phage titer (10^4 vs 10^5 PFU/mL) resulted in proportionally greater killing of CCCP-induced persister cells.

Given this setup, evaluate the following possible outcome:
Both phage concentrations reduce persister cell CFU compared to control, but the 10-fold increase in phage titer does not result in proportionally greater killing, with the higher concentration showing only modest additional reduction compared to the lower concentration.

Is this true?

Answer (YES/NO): NO